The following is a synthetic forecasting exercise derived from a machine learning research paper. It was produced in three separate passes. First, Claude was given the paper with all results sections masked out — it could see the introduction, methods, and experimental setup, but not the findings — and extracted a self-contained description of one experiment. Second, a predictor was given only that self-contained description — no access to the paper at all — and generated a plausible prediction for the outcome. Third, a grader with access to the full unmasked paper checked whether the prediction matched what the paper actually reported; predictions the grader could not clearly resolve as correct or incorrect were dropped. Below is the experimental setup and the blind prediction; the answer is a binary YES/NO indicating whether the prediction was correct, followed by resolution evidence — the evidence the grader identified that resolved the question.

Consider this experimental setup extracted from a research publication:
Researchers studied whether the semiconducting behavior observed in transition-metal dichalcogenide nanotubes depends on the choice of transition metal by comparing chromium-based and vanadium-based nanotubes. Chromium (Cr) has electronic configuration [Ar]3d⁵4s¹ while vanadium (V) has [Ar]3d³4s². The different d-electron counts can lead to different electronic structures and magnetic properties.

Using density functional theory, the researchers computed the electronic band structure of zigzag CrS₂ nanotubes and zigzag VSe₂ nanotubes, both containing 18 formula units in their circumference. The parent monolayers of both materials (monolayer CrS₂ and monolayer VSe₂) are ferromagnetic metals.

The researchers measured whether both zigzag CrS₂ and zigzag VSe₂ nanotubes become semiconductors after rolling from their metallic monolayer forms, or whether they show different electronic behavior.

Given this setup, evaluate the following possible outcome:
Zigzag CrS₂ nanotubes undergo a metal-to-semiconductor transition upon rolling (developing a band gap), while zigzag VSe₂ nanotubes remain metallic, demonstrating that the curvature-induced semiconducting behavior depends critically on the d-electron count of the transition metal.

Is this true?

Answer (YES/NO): NO